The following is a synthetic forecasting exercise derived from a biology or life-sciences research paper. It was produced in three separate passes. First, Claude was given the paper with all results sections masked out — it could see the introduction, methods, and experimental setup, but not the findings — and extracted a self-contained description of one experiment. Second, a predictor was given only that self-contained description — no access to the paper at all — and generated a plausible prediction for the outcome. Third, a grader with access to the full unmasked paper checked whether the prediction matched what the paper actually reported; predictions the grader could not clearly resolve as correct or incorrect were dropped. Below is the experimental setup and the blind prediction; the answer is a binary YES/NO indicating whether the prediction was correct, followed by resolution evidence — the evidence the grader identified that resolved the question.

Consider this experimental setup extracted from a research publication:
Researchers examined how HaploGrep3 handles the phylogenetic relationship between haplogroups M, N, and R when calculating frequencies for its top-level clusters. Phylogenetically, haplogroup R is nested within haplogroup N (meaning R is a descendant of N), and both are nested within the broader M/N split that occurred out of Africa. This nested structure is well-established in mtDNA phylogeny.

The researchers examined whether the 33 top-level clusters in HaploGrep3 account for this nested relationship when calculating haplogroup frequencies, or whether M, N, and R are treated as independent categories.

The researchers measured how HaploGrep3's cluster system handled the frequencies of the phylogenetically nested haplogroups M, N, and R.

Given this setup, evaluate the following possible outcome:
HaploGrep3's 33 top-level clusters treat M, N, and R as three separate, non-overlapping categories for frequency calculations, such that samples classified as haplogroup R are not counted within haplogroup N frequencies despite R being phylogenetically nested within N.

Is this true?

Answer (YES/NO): YES